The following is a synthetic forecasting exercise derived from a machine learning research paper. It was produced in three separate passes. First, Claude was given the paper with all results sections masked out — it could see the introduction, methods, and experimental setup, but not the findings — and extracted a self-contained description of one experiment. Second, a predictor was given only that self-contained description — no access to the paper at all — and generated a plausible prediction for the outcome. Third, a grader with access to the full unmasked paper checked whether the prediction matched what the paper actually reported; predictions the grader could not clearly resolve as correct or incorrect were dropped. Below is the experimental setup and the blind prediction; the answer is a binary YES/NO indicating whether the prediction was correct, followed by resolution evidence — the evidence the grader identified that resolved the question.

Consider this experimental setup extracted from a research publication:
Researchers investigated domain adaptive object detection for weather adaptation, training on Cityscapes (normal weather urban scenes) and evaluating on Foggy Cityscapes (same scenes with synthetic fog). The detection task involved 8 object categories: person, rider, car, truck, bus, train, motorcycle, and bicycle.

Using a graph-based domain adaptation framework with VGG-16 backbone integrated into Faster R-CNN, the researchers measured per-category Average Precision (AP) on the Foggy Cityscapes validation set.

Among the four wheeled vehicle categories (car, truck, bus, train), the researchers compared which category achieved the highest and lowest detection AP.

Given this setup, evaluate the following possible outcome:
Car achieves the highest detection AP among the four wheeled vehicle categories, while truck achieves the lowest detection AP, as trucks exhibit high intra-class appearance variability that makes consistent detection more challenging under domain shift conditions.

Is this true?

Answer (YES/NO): YES